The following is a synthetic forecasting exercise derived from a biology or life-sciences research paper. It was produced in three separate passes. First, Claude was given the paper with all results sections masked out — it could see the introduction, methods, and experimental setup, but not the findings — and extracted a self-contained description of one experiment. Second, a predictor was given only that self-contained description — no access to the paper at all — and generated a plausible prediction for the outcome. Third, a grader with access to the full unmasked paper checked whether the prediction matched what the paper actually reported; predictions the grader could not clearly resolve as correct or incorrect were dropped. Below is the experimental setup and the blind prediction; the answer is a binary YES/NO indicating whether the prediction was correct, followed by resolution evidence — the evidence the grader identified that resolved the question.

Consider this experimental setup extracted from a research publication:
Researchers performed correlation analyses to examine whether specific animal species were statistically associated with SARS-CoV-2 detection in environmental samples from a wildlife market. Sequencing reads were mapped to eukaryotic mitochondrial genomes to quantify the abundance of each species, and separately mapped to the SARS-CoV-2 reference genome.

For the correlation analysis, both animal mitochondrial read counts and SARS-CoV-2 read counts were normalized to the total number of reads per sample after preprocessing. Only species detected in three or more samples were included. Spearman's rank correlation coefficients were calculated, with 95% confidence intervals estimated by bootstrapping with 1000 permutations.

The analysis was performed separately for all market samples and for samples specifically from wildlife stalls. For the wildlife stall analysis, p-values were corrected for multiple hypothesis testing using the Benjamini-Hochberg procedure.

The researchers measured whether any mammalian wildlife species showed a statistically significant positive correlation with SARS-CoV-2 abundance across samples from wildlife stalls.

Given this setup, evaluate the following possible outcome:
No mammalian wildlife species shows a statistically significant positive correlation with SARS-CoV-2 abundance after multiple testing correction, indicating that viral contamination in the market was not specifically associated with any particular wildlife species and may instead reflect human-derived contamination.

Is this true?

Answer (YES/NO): NO